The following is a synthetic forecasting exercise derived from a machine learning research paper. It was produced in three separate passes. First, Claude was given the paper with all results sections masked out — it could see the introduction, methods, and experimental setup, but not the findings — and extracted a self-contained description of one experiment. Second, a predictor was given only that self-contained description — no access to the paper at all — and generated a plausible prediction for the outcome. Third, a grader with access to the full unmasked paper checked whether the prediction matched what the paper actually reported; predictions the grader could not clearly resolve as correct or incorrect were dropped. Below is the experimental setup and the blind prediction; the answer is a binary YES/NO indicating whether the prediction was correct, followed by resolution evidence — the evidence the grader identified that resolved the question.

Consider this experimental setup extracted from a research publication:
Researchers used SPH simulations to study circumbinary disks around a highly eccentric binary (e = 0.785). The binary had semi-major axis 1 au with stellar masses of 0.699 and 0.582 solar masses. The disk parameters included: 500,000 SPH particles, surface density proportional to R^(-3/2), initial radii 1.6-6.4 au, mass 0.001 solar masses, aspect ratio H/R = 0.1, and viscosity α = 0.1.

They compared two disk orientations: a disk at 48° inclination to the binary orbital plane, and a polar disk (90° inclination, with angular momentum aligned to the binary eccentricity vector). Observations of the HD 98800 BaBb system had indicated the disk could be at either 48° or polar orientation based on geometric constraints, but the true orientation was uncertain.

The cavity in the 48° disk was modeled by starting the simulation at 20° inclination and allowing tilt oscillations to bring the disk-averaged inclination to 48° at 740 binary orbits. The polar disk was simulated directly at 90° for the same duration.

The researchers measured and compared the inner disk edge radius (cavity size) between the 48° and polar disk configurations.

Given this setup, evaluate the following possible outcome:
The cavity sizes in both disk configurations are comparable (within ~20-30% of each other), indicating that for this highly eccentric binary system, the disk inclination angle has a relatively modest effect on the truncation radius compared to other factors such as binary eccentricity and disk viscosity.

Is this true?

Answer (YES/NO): NO